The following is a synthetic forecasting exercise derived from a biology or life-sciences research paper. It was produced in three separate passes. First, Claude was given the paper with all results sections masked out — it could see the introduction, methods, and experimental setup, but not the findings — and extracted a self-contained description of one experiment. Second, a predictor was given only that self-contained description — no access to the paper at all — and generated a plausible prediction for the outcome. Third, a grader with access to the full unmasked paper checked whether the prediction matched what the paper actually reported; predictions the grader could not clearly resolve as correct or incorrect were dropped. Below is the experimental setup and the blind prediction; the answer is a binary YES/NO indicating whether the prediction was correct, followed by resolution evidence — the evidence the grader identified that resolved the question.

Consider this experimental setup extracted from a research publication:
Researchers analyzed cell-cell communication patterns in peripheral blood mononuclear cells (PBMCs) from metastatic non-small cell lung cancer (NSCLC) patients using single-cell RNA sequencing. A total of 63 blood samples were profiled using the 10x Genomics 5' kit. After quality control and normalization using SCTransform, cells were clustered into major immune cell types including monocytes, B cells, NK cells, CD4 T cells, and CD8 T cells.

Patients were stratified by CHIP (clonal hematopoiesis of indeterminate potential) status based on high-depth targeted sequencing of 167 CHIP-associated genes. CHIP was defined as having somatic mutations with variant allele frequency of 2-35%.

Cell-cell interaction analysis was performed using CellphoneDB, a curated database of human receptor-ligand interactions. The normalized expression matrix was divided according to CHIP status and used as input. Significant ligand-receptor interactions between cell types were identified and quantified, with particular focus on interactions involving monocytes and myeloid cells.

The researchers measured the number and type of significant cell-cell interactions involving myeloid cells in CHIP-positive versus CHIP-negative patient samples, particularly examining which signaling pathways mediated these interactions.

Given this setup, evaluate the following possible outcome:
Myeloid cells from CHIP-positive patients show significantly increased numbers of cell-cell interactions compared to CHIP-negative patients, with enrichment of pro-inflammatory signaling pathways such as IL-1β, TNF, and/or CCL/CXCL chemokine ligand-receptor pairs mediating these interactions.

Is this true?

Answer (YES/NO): NO